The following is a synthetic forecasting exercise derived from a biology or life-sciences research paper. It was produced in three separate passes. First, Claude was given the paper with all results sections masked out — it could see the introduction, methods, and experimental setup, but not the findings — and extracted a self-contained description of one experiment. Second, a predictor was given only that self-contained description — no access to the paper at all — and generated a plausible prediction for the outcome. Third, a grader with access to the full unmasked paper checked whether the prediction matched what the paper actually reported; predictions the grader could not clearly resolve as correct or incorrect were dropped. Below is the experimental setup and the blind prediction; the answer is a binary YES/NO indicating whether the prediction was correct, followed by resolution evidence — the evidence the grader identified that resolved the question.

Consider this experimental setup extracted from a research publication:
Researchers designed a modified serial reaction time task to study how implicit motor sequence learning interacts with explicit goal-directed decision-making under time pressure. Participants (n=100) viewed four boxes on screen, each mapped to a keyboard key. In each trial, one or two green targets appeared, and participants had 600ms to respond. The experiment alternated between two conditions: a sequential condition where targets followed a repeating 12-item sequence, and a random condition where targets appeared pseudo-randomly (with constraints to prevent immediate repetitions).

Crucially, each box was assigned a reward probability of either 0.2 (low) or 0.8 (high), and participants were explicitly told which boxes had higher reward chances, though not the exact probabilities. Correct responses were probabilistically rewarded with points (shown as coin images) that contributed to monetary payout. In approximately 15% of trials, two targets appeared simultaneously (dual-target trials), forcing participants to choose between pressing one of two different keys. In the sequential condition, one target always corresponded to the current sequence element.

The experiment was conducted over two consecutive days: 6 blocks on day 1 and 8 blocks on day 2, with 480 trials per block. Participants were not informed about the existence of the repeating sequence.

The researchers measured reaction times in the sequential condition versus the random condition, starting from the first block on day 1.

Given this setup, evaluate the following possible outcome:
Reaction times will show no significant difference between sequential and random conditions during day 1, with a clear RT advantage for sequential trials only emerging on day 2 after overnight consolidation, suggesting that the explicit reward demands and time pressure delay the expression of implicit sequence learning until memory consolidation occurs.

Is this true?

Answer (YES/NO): NO